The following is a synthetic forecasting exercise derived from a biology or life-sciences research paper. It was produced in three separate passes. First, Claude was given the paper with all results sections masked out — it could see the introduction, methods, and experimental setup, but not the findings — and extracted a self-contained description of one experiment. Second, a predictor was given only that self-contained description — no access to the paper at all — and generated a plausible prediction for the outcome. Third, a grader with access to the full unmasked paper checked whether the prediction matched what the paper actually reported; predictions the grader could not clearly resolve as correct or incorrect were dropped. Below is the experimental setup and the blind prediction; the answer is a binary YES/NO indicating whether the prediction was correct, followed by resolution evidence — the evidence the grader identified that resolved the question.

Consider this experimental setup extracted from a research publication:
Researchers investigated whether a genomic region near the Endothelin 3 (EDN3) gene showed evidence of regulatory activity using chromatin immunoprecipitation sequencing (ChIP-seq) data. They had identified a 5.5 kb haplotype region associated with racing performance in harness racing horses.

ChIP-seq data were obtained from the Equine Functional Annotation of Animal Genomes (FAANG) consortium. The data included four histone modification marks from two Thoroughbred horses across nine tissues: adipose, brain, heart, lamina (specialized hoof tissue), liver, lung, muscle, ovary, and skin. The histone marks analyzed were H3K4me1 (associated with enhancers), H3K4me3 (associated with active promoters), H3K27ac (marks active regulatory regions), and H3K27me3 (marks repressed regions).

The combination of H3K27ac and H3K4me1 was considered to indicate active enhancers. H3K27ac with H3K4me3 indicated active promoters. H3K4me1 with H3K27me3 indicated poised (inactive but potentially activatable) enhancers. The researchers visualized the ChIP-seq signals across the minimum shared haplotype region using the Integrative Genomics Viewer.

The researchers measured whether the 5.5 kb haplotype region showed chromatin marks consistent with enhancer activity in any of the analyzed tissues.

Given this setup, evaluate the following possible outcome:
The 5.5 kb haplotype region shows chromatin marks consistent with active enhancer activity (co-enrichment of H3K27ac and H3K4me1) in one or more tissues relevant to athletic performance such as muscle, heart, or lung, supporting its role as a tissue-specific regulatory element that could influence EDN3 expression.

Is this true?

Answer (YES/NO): YES